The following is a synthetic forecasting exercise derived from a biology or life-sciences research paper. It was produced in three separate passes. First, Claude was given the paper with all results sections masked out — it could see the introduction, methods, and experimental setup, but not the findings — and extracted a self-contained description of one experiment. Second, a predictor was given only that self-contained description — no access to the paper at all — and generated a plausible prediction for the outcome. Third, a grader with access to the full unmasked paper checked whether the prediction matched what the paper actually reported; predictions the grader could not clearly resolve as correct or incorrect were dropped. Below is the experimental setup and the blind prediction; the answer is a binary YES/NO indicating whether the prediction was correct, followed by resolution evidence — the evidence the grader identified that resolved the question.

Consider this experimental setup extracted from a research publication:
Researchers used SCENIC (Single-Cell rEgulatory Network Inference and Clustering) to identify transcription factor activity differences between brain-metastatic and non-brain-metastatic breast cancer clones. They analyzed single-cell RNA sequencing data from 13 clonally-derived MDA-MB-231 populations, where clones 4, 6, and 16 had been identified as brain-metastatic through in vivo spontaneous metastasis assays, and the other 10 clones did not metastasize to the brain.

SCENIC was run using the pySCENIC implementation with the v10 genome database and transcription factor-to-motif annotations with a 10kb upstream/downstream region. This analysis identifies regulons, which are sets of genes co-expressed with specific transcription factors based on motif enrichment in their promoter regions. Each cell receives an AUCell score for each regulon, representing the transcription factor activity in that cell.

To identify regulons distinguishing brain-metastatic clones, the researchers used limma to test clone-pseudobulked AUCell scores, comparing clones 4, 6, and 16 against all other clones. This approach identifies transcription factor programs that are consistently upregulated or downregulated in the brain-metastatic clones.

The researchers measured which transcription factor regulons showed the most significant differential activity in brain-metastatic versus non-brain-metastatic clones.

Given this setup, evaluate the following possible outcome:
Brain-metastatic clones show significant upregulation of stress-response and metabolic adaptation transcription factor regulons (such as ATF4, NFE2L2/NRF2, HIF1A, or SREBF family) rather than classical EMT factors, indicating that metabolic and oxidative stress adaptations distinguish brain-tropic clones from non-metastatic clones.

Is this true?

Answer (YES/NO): NO